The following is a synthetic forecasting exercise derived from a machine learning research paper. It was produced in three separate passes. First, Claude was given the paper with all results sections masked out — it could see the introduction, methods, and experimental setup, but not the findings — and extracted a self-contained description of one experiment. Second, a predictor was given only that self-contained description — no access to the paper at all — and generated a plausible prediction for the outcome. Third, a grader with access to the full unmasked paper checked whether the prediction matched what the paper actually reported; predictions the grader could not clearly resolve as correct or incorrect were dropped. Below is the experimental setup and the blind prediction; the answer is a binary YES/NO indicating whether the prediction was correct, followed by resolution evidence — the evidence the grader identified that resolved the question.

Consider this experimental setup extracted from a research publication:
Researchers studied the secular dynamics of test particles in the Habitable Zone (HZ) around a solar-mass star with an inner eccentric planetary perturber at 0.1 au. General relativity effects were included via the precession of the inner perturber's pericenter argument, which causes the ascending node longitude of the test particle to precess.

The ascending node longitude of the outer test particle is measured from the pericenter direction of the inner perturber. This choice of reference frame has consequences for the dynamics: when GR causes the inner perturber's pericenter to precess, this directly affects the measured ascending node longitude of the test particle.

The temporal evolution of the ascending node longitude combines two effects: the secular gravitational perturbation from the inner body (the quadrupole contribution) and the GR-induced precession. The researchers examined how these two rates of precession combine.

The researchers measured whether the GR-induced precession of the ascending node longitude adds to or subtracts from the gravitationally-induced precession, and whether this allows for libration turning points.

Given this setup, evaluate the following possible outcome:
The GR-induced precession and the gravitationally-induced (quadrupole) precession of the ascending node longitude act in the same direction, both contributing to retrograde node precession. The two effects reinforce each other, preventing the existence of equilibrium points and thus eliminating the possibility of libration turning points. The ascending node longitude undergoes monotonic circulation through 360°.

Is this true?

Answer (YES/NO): NO